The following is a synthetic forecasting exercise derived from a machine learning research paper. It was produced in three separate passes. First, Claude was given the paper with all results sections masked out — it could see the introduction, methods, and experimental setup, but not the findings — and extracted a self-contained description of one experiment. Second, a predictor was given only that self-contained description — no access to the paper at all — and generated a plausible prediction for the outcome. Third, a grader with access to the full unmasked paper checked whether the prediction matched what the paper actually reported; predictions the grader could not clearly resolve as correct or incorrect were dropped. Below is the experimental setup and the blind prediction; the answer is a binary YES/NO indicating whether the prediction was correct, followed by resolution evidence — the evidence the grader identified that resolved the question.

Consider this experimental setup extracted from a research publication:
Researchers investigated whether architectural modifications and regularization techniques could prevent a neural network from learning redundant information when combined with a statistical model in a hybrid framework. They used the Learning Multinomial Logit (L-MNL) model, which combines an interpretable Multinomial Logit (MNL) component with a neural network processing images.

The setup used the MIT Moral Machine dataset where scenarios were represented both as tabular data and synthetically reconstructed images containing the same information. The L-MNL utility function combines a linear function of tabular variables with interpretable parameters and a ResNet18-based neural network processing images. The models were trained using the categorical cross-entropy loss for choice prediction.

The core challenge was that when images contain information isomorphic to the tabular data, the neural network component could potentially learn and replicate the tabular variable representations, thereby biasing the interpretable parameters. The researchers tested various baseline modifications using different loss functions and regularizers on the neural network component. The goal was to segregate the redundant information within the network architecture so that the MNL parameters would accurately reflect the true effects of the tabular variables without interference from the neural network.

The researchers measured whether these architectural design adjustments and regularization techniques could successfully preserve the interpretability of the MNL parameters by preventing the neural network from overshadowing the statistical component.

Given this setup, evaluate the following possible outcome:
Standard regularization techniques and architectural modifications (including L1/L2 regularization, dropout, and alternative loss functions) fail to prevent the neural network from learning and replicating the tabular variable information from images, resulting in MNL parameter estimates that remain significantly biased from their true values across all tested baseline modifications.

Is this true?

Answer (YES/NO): YES